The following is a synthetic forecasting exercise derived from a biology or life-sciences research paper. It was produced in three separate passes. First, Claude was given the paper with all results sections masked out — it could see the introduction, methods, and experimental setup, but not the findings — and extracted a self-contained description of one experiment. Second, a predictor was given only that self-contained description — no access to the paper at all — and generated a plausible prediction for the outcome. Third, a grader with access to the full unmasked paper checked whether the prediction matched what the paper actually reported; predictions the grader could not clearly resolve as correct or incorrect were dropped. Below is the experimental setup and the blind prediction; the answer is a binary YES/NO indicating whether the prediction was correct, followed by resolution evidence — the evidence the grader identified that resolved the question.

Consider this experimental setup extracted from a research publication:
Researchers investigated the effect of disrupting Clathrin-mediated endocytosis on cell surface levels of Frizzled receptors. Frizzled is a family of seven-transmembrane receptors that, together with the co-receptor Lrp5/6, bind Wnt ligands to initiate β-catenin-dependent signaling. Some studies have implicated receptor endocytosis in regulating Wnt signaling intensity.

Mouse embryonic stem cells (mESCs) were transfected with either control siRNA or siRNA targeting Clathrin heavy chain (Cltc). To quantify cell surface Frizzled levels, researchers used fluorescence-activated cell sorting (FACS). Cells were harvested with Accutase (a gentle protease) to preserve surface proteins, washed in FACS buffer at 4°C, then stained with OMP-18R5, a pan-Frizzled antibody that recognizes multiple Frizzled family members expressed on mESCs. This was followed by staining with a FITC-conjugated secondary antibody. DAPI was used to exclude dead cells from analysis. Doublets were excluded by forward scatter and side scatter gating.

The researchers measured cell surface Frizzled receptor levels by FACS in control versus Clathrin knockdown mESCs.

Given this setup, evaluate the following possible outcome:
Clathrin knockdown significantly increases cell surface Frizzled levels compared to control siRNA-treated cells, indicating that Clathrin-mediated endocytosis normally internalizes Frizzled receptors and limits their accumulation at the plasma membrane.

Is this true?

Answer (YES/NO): NO